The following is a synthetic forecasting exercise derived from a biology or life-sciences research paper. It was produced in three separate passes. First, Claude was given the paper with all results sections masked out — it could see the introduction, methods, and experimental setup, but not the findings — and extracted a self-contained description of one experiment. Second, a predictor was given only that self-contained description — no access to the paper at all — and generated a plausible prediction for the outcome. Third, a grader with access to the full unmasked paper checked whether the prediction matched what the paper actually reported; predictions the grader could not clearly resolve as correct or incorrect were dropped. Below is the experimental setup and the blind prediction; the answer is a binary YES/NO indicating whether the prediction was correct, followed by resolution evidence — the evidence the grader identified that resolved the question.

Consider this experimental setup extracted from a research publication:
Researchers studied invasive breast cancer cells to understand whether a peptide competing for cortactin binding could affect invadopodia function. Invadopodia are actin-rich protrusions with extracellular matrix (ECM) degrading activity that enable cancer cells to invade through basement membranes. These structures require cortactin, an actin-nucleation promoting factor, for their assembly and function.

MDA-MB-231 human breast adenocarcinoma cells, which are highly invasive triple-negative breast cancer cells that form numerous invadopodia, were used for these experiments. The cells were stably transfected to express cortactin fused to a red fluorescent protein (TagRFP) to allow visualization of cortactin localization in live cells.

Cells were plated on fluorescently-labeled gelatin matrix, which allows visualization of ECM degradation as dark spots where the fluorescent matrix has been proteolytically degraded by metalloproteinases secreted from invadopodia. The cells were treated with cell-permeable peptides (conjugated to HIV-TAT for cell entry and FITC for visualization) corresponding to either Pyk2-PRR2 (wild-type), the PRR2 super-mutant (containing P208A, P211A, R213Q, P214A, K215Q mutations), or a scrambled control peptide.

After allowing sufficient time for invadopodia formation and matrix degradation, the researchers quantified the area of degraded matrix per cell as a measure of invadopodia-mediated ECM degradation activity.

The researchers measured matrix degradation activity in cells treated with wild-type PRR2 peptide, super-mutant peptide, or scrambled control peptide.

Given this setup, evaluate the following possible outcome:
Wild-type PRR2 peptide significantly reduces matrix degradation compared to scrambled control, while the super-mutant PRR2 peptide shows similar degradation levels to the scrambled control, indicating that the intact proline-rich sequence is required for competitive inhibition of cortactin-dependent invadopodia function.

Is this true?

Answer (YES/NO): NO